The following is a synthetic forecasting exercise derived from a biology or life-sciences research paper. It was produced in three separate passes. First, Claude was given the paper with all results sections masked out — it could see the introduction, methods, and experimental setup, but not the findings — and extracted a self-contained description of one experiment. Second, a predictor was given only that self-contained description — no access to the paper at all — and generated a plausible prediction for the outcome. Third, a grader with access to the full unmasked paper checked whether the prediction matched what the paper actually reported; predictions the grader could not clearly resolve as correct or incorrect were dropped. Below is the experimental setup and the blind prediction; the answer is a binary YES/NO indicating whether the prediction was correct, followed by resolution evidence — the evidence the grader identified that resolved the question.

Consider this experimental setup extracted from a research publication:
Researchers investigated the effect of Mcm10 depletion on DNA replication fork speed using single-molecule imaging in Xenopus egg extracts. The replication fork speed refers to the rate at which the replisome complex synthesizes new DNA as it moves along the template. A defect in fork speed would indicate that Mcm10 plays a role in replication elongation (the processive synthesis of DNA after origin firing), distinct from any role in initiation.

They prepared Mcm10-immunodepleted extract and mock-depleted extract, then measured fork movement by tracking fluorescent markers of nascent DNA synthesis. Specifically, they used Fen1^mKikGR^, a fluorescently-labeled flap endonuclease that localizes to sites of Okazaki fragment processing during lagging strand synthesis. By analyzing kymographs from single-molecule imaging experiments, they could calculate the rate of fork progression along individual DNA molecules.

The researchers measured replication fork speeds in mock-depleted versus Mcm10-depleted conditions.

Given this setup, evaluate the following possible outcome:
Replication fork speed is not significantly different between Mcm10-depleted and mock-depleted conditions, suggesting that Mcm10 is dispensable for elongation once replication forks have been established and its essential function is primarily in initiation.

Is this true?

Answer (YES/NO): YES